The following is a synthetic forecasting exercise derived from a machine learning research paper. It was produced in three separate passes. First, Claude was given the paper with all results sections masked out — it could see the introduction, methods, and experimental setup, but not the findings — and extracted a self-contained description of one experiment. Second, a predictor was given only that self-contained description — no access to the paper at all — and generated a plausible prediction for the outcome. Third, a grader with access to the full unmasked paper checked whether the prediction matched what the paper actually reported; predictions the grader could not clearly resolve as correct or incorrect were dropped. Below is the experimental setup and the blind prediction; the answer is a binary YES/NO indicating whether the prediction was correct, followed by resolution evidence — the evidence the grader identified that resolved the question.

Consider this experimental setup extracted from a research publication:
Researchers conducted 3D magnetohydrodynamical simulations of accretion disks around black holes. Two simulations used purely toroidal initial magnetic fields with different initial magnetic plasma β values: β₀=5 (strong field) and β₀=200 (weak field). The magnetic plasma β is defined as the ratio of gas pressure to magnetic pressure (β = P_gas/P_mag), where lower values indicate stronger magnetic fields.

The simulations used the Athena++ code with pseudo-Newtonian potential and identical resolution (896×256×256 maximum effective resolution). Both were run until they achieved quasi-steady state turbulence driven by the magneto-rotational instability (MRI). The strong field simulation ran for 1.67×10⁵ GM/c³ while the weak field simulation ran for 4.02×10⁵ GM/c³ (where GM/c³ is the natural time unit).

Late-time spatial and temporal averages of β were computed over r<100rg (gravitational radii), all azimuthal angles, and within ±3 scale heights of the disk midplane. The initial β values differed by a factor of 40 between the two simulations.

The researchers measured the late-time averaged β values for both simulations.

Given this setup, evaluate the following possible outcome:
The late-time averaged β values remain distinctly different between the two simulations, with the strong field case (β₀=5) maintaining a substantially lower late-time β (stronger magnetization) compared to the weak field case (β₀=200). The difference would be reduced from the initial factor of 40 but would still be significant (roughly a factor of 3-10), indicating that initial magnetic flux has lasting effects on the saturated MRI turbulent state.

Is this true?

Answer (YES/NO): NO